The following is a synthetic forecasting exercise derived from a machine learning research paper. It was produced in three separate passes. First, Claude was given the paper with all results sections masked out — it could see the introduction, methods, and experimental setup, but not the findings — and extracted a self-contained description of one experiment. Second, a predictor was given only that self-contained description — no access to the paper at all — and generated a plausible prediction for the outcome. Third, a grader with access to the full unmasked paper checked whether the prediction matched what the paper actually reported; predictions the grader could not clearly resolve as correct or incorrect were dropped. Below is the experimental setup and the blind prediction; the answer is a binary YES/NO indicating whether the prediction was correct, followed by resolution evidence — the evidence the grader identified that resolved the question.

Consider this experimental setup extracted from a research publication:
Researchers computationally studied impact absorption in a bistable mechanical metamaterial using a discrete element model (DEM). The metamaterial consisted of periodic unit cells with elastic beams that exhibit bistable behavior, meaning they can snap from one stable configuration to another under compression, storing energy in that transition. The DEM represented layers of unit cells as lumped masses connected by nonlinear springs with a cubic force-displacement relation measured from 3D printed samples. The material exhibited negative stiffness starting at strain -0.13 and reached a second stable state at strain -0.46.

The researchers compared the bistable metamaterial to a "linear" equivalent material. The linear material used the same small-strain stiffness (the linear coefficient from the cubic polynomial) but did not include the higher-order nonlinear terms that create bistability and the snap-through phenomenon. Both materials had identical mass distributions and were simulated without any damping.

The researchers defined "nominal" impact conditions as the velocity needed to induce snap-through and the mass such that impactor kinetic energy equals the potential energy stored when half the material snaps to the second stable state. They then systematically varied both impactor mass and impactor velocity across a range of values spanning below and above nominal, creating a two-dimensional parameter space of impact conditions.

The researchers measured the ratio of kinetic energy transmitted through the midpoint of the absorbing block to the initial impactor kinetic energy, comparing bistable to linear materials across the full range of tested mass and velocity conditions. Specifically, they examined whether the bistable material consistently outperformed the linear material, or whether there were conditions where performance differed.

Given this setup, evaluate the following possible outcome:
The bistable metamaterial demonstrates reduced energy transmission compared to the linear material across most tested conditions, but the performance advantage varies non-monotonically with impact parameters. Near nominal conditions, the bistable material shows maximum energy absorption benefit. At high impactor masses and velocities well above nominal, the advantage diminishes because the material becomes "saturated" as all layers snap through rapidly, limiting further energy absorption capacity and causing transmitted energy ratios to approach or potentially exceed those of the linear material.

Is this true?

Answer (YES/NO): NO